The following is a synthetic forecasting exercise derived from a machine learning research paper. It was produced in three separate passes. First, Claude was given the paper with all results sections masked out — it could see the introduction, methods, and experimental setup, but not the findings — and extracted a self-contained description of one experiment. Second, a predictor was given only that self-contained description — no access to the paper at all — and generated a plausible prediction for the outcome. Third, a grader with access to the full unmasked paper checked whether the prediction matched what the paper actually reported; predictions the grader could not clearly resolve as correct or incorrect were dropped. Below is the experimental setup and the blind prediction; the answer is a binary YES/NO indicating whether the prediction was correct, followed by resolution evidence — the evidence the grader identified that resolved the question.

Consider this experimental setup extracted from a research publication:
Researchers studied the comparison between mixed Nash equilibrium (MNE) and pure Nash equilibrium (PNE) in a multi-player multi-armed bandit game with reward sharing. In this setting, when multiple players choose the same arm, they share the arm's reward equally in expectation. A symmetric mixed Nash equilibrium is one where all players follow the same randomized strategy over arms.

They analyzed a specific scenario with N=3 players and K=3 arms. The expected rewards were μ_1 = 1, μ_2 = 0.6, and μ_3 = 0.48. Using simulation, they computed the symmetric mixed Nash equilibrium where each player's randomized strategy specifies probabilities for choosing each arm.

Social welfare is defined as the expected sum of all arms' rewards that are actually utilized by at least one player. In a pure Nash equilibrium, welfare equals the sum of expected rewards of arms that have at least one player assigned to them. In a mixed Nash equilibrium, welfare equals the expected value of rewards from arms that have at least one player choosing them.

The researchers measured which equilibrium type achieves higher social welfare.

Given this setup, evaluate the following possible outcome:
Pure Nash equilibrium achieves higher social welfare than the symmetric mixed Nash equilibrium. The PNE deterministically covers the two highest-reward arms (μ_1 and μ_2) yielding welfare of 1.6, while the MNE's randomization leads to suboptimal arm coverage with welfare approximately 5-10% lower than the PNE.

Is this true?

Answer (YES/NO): NO